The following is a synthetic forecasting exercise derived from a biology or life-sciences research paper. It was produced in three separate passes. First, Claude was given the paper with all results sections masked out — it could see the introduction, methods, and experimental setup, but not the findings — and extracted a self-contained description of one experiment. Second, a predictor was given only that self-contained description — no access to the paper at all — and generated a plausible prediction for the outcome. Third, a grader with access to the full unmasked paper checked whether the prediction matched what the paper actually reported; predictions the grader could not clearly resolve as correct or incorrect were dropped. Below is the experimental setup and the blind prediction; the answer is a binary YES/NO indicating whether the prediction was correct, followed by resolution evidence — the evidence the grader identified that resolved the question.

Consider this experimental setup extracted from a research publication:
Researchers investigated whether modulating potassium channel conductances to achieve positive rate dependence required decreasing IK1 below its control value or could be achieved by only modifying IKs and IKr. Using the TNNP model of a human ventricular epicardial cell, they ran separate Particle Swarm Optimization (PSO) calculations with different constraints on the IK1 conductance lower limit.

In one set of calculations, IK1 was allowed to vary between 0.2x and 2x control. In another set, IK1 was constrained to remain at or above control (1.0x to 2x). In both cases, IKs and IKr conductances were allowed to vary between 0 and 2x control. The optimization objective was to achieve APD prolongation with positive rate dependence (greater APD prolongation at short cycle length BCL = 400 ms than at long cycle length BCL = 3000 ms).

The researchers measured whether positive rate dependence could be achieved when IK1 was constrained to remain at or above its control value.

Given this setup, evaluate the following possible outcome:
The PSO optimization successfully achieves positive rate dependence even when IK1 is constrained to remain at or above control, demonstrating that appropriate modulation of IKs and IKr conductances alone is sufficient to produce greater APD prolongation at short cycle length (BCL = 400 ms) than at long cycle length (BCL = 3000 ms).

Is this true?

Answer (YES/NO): YES